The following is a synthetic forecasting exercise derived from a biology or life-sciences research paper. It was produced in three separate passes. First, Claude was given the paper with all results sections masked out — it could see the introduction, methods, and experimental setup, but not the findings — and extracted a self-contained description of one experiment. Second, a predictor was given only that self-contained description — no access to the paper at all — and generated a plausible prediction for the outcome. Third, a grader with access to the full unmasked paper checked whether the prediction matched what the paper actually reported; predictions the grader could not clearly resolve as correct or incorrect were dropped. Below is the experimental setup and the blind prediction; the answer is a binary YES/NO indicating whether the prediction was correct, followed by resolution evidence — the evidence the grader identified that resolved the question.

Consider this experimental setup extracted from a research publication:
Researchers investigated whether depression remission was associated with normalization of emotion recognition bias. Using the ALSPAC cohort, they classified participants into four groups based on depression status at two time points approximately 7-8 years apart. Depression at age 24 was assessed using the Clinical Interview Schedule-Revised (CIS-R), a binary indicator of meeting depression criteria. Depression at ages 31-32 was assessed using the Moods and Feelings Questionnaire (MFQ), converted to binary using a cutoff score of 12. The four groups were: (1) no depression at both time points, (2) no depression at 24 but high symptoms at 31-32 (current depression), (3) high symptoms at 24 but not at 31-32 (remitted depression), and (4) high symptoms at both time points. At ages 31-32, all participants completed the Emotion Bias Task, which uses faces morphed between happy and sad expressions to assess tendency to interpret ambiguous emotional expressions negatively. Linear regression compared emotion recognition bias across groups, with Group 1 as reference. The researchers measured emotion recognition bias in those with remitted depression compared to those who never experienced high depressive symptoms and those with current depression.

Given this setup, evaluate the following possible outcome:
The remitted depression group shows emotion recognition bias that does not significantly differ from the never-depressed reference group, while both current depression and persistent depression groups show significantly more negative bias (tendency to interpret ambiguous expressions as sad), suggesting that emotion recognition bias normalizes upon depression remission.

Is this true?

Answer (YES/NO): NO